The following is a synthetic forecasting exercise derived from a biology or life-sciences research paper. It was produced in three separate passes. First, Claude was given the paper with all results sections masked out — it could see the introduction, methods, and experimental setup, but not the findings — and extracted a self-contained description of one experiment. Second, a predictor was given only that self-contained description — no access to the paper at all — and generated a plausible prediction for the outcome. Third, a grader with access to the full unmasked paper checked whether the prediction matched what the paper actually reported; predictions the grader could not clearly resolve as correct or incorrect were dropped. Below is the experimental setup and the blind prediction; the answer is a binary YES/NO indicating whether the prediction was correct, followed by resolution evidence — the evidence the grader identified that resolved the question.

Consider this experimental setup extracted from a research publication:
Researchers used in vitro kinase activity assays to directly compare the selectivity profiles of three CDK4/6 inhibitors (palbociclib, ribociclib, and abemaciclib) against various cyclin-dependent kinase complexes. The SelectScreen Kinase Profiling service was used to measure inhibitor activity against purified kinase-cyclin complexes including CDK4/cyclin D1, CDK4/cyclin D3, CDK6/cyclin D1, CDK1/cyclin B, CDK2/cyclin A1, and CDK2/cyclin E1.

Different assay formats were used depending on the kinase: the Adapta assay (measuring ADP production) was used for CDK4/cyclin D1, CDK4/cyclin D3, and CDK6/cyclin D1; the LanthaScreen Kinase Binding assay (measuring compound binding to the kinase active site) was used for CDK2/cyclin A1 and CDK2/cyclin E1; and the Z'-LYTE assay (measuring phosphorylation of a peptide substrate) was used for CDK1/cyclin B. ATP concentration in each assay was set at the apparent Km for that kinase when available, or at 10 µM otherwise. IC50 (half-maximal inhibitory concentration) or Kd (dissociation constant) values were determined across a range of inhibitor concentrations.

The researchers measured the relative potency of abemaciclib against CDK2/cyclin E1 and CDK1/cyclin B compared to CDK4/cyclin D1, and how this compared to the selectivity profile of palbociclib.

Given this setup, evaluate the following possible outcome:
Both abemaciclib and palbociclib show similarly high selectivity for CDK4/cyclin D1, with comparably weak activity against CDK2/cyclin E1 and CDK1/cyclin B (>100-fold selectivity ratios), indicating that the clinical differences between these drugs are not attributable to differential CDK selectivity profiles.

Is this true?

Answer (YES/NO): NO